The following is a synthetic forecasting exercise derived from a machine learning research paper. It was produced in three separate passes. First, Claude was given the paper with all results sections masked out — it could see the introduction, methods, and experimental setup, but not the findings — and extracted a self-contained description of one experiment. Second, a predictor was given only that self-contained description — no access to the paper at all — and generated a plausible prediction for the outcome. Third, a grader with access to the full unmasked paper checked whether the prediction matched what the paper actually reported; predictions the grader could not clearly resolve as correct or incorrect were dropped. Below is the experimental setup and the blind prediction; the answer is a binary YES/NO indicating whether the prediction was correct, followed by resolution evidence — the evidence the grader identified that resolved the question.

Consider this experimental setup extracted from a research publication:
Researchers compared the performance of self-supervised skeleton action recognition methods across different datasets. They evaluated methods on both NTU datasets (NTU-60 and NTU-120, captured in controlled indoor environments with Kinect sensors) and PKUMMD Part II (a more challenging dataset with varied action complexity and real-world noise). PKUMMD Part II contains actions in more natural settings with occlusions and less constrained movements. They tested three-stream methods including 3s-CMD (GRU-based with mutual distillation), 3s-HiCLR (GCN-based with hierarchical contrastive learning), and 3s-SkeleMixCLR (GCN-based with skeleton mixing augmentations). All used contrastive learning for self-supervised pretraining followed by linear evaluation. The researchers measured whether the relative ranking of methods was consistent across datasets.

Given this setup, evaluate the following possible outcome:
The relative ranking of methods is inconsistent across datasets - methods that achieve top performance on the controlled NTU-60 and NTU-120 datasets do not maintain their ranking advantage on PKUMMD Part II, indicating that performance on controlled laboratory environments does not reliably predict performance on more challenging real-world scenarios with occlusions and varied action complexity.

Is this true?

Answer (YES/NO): YES